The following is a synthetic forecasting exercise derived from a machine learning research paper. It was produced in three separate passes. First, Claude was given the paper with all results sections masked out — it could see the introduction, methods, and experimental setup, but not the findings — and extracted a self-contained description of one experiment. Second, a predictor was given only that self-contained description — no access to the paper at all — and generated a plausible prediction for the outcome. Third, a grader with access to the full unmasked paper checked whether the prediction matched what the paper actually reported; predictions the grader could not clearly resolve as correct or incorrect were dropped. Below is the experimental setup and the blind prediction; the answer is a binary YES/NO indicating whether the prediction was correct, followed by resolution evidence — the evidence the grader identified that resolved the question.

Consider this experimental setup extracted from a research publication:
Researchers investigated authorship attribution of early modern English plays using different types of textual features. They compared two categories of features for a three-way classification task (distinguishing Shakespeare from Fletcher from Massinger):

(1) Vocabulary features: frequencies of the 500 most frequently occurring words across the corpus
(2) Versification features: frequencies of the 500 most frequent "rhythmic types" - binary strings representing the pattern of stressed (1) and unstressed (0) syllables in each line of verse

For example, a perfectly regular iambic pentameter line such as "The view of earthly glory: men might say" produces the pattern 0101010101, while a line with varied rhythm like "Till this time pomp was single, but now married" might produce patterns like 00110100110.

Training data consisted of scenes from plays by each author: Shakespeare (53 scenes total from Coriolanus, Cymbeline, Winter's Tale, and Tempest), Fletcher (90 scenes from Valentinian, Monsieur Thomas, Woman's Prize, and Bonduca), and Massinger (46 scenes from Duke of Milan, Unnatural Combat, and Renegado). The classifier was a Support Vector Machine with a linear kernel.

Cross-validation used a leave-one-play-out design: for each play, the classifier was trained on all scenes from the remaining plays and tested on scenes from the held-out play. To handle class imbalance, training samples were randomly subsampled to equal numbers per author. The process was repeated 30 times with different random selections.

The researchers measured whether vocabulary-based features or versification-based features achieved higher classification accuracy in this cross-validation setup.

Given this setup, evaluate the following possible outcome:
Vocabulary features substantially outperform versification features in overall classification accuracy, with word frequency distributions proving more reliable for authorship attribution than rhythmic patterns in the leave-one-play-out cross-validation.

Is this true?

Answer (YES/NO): NO